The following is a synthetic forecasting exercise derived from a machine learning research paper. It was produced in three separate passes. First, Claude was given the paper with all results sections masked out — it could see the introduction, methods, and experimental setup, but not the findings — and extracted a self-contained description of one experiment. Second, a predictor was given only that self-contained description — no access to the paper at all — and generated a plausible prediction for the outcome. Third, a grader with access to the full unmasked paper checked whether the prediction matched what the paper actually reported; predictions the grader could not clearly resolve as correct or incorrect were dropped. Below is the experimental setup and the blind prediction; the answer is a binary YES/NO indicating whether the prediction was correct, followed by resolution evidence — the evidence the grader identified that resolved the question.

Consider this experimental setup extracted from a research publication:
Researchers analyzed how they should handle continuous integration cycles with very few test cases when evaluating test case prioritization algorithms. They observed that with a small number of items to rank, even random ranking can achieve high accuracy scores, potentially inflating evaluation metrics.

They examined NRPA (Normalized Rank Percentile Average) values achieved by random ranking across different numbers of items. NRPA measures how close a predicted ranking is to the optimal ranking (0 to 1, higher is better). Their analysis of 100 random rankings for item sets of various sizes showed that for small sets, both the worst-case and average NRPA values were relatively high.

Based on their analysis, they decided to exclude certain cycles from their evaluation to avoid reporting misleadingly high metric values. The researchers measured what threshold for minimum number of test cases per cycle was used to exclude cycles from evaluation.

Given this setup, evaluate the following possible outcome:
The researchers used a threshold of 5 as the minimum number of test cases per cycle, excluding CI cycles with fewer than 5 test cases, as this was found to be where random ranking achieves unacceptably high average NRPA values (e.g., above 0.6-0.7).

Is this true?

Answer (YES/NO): NO